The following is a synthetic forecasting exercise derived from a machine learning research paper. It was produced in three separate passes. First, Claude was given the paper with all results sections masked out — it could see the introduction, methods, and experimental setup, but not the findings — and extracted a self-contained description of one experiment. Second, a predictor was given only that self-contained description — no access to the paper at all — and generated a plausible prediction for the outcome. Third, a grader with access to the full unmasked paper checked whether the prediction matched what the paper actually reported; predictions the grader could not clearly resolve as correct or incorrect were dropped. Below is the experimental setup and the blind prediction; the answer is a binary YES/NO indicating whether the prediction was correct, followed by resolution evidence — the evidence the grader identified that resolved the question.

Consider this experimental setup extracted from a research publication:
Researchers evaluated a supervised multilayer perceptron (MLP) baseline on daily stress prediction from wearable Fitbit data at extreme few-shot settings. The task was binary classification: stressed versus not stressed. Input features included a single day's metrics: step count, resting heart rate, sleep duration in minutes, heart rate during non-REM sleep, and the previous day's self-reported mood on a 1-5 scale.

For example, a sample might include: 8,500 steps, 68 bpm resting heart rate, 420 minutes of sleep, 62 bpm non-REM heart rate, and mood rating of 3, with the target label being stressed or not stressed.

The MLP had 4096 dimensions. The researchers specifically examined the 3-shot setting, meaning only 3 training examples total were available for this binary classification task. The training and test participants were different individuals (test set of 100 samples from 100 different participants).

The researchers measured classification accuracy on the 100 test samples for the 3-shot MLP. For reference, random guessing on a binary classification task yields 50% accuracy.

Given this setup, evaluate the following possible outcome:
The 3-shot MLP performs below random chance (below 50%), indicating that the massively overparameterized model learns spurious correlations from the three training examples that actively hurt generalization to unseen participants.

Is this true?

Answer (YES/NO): YES